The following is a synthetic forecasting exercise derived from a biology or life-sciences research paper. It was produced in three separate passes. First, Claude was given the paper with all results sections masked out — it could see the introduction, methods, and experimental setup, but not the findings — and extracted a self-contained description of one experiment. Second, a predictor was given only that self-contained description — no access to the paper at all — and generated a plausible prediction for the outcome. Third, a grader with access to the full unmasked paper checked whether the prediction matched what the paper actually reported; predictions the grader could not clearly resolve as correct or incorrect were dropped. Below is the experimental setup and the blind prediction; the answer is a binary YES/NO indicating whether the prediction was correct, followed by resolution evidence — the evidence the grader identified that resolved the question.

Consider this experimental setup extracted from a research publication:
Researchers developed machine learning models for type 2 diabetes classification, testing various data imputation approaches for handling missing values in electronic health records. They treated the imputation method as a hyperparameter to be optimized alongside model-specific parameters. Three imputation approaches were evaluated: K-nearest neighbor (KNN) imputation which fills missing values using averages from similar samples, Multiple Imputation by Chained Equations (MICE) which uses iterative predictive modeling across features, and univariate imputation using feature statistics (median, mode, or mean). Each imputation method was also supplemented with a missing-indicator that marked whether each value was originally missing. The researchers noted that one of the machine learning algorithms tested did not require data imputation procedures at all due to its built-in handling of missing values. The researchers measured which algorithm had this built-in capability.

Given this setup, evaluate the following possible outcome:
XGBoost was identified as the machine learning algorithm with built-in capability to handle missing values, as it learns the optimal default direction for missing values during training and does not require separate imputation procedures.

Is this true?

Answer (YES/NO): YES